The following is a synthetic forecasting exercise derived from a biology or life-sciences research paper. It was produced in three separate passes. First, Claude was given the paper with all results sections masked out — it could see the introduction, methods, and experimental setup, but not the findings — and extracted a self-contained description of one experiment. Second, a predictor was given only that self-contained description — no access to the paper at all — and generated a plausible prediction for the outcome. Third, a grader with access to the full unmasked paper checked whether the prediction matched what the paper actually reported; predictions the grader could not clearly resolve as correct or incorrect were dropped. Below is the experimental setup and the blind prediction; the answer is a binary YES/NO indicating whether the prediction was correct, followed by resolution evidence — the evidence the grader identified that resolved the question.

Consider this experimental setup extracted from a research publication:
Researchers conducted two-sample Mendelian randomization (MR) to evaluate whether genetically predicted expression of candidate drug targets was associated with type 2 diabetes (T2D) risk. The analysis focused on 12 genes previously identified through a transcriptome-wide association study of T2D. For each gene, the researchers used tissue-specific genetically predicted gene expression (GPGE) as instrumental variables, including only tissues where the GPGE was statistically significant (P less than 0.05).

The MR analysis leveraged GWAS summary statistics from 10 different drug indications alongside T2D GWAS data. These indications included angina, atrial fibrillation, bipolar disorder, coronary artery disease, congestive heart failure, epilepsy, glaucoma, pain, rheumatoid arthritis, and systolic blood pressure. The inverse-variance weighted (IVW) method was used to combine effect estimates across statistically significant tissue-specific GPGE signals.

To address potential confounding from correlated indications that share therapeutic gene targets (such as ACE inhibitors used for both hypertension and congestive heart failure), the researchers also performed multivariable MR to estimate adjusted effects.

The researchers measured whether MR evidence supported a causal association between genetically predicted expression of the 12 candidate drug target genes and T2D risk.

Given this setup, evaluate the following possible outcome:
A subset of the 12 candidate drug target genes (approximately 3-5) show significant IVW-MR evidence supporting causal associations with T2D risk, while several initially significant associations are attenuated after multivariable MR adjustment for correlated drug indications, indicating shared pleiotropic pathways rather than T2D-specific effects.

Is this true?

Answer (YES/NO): YES